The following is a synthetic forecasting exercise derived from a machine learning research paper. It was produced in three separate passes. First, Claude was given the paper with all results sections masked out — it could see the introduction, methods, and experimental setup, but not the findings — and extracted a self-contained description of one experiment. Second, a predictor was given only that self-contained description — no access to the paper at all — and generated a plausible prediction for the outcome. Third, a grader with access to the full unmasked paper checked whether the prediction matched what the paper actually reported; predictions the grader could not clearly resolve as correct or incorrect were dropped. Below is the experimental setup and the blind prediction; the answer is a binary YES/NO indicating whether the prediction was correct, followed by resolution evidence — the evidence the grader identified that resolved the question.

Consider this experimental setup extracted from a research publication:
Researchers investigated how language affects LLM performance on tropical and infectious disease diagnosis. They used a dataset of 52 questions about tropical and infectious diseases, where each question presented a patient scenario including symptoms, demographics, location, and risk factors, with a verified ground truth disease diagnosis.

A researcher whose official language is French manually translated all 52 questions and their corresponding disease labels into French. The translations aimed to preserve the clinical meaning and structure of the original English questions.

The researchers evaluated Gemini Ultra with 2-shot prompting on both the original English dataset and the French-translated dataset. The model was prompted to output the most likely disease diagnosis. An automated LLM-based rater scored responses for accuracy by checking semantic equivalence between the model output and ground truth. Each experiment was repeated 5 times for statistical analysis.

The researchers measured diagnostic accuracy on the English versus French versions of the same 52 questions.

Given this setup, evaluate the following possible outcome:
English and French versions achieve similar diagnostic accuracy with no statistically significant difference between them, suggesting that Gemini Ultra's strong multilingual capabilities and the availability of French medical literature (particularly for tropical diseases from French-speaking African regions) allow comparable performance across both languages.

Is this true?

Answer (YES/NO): NO